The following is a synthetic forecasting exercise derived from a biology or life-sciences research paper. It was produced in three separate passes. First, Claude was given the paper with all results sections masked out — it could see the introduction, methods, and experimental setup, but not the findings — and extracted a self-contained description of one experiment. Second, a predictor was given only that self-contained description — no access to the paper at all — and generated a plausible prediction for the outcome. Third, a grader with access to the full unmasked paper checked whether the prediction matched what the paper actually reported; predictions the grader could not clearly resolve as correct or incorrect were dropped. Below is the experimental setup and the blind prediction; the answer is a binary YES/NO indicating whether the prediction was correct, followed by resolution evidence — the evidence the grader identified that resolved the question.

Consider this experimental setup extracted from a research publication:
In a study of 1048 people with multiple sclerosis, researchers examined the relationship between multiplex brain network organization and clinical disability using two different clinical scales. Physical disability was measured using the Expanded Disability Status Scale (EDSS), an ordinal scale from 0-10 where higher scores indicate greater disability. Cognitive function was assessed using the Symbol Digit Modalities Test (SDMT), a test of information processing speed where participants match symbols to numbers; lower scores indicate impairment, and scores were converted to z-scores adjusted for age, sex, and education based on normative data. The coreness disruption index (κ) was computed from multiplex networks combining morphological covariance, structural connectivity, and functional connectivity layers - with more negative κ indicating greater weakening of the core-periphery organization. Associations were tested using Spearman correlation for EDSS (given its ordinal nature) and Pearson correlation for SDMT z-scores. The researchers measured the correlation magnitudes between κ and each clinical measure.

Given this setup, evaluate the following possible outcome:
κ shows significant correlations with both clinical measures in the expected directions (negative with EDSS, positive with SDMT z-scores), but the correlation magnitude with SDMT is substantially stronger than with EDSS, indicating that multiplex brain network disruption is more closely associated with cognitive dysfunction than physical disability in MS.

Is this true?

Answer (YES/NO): YES